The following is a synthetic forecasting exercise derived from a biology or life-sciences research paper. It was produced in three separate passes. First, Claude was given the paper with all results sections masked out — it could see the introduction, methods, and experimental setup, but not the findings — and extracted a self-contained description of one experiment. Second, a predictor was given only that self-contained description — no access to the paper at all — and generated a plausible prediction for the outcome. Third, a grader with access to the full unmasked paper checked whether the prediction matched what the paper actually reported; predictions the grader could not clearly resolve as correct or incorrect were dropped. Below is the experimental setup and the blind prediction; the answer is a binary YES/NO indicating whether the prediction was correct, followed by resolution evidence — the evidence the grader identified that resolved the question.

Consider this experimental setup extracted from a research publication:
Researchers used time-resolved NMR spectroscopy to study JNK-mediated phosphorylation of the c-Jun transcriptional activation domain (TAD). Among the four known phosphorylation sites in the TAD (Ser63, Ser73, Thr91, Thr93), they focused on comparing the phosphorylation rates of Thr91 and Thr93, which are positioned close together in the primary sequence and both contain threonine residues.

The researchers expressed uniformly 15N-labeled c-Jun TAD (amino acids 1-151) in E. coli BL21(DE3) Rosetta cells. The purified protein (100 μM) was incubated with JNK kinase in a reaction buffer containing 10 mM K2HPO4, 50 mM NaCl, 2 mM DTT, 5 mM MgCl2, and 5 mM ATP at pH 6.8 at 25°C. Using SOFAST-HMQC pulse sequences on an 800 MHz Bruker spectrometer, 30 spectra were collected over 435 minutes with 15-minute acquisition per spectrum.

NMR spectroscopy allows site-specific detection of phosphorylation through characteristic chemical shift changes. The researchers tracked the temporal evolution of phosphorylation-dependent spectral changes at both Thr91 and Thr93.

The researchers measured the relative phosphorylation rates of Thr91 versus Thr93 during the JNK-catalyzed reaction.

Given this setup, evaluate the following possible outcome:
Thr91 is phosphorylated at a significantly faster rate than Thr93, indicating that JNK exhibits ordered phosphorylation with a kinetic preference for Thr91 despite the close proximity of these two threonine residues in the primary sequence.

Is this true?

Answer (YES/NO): NO